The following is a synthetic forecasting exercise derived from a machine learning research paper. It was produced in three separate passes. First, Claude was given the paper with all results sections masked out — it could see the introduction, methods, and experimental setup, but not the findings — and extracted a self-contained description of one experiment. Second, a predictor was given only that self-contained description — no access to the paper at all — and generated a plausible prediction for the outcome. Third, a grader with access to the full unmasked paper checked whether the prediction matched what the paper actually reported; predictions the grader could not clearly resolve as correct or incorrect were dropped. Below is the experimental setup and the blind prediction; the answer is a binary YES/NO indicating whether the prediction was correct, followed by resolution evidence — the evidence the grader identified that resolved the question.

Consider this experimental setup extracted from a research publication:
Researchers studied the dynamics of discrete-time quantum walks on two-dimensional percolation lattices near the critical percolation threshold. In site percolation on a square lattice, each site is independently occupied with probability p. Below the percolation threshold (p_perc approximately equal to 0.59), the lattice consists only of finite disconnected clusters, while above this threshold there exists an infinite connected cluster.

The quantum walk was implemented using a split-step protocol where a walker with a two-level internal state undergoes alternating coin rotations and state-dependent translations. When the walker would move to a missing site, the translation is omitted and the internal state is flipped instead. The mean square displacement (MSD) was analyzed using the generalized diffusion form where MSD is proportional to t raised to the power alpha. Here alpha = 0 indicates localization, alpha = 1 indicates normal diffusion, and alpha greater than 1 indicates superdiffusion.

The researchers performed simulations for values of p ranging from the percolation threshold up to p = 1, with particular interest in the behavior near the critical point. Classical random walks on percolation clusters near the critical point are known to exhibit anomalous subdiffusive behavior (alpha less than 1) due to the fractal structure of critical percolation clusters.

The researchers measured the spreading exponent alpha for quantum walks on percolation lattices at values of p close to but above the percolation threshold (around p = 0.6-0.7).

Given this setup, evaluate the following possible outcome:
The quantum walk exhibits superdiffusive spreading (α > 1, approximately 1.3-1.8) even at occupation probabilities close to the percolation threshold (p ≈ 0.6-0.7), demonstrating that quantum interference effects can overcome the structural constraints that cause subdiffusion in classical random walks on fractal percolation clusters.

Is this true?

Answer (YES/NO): NO